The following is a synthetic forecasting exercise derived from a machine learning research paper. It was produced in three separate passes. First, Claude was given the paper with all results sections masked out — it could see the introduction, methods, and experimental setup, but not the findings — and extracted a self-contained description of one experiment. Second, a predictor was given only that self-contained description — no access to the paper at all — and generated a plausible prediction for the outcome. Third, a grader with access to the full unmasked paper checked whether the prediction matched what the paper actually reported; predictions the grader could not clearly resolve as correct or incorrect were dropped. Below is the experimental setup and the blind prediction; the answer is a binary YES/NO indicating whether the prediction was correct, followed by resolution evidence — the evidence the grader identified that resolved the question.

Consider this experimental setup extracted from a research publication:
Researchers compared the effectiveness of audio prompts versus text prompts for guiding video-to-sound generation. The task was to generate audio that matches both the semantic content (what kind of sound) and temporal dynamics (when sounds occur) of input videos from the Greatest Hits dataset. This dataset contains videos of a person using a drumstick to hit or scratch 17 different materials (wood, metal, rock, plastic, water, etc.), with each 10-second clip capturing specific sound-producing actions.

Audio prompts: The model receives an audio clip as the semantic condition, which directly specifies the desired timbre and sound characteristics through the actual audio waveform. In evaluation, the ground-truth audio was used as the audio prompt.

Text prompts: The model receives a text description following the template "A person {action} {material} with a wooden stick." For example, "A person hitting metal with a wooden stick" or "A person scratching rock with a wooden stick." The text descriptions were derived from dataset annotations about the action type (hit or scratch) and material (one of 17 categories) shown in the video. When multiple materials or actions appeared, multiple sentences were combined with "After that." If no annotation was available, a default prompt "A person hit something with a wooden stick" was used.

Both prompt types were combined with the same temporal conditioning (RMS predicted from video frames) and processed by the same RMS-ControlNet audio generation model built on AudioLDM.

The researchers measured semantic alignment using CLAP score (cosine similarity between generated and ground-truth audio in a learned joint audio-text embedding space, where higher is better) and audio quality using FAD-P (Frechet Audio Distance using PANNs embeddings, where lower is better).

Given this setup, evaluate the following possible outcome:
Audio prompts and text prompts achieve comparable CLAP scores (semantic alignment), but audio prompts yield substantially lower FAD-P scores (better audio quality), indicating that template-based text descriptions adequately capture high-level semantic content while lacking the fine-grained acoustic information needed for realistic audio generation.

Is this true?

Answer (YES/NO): NO